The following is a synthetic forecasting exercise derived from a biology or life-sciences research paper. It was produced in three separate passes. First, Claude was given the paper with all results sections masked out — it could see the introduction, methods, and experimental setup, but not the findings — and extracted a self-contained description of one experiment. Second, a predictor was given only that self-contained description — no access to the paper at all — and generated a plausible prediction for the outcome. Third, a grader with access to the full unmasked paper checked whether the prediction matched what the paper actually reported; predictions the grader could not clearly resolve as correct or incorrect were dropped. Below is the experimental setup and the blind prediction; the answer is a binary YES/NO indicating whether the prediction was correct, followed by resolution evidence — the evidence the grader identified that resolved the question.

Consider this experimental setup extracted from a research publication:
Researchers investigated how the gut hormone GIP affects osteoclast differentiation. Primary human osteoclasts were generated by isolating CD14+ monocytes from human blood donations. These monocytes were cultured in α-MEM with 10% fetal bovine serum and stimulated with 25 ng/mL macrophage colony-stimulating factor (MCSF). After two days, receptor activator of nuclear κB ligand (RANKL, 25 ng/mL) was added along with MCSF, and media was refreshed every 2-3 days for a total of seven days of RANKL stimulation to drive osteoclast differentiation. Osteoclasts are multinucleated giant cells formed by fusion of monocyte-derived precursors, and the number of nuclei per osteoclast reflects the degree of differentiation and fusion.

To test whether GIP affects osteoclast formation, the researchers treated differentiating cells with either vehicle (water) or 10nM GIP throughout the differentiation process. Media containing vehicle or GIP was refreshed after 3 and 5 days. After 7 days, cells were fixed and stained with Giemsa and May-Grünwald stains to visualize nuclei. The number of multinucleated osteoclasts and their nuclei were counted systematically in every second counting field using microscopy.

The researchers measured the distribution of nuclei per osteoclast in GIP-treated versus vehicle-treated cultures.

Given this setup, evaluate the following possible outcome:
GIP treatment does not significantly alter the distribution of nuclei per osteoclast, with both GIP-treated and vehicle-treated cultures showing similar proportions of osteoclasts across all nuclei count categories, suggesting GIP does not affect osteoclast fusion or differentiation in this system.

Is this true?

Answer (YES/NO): NO